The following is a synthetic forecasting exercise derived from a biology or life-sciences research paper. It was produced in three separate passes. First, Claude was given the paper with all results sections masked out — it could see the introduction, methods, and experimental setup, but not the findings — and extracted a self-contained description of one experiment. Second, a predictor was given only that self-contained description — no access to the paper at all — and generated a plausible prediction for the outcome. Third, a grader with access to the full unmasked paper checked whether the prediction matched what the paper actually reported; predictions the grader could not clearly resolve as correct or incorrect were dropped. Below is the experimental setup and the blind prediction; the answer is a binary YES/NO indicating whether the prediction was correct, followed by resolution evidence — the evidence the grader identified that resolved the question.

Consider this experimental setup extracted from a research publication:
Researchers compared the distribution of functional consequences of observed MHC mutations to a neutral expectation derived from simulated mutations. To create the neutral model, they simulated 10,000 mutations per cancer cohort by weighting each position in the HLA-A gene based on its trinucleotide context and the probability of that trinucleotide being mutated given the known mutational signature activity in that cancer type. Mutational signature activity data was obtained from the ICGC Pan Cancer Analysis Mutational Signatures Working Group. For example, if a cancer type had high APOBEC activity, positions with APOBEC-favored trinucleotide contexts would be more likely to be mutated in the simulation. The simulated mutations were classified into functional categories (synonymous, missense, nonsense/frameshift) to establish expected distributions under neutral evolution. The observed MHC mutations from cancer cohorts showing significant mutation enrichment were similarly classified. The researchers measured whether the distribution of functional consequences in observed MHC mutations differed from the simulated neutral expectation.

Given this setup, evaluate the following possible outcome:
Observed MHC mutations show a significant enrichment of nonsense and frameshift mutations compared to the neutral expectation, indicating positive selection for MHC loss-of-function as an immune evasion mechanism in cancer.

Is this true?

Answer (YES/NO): YES